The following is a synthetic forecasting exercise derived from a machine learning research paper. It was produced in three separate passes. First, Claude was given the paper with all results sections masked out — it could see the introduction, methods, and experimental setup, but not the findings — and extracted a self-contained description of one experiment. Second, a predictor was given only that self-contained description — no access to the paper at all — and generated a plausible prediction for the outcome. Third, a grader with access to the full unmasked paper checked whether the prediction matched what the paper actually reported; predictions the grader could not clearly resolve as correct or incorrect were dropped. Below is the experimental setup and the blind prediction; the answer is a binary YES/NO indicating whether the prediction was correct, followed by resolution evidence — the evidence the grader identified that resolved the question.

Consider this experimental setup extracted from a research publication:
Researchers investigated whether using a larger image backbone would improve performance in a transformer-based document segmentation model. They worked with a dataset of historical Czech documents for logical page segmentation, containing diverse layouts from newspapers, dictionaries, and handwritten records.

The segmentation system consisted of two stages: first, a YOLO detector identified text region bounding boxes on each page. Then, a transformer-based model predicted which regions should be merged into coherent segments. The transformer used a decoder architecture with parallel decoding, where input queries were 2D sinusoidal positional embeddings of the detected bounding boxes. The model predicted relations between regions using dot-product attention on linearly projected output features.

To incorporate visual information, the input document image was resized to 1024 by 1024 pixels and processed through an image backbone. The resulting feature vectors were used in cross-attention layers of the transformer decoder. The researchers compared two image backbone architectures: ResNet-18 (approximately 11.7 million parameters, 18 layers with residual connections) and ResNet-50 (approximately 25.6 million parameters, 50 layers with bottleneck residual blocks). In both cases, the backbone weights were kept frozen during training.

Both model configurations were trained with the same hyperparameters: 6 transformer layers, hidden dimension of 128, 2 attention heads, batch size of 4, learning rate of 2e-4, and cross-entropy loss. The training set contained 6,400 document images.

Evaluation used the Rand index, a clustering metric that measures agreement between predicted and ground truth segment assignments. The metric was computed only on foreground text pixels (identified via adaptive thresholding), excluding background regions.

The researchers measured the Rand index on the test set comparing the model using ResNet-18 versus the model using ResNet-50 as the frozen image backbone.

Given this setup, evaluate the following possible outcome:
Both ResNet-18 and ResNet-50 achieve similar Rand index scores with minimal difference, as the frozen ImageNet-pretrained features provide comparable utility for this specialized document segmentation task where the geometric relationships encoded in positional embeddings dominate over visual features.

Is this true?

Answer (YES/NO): YES